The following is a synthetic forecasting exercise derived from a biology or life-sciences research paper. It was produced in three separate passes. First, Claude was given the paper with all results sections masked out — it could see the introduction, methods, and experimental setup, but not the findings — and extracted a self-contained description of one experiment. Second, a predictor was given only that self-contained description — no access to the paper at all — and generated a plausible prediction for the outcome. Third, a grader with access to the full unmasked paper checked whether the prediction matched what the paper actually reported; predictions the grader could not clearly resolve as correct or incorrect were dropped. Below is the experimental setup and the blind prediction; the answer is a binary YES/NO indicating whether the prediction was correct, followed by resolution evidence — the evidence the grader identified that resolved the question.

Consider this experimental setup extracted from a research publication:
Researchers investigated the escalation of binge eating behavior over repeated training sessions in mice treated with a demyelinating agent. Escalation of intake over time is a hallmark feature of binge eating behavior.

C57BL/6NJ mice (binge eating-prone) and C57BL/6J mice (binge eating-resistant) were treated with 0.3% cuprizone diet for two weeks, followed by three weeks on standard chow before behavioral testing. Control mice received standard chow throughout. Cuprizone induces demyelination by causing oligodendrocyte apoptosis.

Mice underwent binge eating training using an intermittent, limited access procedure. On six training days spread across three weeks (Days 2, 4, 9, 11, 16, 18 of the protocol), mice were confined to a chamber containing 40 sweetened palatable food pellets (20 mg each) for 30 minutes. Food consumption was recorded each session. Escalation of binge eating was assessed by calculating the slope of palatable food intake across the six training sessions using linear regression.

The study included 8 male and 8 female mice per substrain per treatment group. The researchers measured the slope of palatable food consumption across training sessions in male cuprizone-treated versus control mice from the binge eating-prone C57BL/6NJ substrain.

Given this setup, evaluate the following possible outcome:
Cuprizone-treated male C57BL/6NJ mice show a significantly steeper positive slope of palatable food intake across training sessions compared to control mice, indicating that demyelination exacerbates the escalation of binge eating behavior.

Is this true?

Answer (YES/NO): NO